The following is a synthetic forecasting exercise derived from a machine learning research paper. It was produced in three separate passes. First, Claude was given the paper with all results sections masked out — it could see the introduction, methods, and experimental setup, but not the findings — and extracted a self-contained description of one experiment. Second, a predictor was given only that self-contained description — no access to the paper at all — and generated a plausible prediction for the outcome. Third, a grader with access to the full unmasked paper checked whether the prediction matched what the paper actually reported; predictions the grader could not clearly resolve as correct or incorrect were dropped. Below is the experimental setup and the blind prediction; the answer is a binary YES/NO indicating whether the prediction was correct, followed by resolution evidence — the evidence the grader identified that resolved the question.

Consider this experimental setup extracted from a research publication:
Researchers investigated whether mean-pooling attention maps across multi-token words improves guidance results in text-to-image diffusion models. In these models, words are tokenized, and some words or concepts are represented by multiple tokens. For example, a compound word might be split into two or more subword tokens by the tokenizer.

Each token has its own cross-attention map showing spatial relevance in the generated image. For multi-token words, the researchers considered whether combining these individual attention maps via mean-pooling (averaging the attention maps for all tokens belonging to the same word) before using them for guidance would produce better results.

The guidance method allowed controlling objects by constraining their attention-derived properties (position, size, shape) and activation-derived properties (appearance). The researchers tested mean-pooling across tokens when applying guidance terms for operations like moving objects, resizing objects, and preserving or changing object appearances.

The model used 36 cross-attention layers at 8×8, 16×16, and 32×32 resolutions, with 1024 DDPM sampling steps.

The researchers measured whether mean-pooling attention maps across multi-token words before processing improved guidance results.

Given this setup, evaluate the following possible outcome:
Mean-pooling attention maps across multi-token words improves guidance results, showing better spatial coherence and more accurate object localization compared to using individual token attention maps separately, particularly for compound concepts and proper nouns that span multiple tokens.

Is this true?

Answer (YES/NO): NO